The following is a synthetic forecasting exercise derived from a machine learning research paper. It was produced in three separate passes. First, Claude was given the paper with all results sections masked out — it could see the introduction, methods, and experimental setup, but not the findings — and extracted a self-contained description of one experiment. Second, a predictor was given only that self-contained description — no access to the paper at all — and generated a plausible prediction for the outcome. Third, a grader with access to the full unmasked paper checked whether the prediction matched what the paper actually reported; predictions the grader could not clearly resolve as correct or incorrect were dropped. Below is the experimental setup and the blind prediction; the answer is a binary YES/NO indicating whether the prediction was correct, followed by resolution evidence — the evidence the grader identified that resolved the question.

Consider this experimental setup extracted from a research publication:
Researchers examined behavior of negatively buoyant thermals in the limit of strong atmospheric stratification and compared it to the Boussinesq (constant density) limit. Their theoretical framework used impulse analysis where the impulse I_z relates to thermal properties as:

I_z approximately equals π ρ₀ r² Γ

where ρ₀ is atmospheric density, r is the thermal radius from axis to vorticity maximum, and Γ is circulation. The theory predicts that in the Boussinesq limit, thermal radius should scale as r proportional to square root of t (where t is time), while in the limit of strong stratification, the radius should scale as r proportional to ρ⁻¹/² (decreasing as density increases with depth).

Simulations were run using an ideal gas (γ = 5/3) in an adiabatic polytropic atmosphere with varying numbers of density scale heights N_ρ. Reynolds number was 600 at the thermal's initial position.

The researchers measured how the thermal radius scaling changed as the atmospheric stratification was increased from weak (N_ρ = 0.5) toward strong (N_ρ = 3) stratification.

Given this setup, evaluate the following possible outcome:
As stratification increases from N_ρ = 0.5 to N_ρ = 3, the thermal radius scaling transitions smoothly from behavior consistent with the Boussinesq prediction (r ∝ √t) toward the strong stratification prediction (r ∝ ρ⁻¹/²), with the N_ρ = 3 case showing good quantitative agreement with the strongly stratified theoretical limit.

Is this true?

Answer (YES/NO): NO